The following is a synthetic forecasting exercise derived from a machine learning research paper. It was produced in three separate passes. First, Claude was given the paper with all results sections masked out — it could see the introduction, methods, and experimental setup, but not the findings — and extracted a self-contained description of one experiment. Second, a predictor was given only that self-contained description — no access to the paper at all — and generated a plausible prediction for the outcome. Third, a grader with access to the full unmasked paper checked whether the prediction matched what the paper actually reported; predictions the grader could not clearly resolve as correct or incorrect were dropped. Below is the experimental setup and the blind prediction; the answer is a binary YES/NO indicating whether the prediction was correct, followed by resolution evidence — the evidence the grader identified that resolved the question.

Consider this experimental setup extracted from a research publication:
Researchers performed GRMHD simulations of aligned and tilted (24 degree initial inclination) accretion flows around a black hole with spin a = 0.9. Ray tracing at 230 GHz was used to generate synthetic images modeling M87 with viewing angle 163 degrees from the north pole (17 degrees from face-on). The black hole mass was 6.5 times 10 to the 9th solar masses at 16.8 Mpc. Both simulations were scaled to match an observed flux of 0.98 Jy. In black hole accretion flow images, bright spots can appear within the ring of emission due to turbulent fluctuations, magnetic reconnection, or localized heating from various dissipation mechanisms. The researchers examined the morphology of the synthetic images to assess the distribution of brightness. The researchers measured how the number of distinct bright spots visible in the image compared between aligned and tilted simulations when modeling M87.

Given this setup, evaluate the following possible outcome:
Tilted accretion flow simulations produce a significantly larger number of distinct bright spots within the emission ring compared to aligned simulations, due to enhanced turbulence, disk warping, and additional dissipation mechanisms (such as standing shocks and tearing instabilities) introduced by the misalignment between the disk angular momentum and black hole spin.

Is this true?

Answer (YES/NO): YES